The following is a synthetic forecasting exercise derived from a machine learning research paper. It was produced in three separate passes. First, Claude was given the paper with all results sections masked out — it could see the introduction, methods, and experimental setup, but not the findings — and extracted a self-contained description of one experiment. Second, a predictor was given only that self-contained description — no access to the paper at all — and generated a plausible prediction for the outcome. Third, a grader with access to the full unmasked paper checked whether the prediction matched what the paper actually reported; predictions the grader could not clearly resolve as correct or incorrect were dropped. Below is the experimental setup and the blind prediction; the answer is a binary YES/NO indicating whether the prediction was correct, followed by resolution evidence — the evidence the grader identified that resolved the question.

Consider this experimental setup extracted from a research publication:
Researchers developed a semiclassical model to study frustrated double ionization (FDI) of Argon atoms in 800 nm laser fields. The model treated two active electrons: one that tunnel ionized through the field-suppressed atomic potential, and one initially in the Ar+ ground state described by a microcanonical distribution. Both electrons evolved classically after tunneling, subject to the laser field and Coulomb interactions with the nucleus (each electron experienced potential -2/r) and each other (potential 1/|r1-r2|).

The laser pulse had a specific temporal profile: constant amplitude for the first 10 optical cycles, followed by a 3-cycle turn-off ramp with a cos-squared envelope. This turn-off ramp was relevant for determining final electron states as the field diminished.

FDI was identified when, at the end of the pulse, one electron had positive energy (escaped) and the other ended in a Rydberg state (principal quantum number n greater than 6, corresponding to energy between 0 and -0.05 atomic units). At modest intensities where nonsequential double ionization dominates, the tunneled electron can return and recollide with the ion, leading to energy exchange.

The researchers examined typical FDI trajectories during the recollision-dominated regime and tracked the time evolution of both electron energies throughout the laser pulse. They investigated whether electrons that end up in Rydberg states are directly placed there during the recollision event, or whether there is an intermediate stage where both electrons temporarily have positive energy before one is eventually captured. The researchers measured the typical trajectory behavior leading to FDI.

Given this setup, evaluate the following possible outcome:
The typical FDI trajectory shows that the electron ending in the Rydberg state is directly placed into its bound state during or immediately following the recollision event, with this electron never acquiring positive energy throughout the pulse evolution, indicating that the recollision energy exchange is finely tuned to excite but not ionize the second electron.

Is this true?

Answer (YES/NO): NO